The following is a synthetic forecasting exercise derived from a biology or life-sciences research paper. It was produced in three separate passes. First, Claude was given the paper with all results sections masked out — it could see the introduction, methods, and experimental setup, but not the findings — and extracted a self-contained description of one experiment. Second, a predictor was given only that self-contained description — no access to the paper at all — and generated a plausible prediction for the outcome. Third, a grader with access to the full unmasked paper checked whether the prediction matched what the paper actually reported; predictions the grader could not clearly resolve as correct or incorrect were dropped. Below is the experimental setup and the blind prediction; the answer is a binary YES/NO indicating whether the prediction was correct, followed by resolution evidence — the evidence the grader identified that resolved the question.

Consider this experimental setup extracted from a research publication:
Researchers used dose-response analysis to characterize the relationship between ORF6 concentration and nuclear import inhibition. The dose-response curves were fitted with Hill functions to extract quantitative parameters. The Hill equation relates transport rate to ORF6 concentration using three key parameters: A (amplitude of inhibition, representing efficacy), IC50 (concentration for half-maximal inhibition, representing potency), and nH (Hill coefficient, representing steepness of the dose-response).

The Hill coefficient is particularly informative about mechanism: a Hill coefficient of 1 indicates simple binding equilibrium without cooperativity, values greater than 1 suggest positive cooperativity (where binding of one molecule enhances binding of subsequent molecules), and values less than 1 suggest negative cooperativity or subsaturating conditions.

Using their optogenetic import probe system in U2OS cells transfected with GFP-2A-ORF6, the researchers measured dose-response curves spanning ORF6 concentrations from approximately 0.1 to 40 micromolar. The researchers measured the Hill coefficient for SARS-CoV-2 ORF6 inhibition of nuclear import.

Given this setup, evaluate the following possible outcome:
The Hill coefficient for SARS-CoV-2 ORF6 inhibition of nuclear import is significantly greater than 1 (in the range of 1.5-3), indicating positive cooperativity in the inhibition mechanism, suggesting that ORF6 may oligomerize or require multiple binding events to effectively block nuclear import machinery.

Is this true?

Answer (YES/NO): NO